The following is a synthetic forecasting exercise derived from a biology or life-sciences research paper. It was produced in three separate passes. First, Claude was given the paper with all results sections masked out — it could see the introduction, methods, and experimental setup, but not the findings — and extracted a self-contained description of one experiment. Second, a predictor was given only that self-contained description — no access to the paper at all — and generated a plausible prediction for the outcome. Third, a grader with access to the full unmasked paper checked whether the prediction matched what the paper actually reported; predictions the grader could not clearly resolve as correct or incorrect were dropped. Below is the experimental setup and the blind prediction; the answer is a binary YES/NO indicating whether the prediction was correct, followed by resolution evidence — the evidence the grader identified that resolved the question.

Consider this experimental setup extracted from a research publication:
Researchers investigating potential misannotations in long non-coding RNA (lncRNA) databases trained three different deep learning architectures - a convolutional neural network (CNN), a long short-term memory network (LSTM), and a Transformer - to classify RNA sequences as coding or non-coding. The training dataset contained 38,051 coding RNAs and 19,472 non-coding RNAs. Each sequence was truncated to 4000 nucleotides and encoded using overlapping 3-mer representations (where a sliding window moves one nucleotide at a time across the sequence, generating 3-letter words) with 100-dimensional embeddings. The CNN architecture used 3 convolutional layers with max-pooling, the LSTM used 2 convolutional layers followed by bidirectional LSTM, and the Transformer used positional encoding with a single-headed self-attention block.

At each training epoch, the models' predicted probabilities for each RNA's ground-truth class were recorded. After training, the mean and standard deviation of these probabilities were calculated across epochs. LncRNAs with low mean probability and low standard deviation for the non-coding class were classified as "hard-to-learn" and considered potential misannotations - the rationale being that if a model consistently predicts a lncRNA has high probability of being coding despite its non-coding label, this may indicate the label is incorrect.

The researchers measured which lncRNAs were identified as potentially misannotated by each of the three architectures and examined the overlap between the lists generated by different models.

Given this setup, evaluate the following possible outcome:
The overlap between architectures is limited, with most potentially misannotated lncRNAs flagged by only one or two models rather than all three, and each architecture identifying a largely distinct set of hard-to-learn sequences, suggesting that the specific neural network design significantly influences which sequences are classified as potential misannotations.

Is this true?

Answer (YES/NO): NO